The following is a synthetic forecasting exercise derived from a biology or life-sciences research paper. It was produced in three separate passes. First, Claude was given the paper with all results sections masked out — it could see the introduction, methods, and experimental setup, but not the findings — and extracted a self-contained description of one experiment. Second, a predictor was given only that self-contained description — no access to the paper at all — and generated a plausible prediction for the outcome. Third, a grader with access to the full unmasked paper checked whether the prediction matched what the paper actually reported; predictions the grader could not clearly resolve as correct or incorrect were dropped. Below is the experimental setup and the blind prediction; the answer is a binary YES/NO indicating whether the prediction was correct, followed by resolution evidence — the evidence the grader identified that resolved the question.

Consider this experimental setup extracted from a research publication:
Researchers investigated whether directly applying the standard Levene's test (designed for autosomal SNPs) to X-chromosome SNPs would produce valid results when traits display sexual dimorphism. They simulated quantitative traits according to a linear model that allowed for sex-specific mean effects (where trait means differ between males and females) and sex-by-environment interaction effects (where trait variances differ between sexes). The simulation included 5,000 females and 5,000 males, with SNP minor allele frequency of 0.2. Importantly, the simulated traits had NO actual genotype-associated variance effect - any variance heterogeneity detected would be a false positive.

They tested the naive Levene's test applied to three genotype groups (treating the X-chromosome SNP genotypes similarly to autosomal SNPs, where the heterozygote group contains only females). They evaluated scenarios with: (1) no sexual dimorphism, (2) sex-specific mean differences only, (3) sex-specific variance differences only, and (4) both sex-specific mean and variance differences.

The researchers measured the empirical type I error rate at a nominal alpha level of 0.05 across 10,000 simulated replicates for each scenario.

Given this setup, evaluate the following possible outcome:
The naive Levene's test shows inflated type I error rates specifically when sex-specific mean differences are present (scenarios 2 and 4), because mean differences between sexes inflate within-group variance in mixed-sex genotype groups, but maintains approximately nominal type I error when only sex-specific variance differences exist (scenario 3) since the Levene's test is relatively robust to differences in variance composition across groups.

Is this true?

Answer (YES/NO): NO